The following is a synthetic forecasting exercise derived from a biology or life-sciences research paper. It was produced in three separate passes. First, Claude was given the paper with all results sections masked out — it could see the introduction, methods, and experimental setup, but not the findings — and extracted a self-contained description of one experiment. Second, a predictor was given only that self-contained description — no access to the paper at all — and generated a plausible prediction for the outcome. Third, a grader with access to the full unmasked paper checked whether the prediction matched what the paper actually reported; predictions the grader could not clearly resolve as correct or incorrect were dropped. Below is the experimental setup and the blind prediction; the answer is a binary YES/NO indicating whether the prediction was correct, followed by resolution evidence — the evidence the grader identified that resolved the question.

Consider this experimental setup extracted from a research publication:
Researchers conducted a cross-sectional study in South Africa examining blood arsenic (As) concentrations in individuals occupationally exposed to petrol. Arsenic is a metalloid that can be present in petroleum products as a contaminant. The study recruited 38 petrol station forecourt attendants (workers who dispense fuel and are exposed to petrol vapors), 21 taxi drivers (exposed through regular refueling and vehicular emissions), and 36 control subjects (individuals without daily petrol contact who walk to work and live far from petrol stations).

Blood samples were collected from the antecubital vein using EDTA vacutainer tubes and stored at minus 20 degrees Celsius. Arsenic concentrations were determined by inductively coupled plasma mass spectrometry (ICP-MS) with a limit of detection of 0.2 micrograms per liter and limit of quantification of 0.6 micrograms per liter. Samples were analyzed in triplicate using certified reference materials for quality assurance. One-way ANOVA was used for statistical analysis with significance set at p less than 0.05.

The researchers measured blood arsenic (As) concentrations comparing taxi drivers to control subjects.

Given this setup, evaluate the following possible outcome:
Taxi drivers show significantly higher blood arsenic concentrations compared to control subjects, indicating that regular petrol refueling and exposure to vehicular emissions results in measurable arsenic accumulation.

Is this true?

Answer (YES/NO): NO